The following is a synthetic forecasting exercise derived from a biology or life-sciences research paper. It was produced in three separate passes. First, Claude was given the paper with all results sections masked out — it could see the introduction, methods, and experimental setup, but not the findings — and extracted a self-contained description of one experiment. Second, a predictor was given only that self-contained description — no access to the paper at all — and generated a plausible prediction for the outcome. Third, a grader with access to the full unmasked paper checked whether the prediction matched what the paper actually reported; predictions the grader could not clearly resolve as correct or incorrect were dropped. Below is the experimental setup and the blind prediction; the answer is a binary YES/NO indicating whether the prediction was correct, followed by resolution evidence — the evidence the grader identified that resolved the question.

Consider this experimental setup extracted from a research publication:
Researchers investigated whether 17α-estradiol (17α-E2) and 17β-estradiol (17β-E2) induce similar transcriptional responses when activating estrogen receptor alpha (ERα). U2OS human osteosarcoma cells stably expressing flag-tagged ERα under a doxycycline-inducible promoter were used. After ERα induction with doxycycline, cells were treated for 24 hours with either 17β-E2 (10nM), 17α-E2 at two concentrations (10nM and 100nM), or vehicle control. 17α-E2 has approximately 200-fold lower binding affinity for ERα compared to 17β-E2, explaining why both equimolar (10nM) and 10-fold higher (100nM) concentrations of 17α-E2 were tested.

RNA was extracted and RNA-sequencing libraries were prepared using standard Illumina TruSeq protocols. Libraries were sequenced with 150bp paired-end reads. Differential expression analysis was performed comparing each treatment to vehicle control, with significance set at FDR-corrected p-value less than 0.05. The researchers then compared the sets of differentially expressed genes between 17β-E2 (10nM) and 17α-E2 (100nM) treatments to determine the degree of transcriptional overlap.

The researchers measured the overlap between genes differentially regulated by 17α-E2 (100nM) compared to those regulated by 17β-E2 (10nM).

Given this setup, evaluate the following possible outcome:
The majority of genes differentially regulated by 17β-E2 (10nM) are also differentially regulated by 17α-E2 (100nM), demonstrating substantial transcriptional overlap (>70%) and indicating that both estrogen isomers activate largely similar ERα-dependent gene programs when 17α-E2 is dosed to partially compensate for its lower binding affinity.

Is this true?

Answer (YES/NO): YES